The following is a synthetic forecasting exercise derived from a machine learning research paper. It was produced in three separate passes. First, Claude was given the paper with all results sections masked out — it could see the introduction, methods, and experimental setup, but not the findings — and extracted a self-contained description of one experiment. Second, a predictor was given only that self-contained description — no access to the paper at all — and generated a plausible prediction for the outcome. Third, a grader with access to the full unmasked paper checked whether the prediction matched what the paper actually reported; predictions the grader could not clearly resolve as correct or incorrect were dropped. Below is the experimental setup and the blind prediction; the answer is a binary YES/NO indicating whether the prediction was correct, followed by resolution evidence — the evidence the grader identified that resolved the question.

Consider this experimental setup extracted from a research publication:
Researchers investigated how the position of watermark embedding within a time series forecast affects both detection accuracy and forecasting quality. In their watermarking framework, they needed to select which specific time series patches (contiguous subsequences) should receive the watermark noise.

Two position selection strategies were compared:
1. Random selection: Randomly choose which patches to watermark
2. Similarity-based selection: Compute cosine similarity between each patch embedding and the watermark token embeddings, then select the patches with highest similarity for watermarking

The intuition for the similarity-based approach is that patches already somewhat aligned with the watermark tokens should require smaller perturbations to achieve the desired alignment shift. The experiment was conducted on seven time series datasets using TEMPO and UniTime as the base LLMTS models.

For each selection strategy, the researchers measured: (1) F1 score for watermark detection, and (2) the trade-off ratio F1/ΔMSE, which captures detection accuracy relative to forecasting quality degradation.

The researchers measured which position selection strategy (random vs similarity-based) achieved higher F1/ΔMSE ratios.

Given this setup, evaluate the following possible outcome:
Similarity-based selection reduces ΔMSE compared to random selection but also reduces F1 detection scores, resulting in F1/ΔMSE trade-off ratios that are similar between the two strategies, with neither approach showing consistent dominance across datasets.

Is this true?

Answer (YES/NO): NO